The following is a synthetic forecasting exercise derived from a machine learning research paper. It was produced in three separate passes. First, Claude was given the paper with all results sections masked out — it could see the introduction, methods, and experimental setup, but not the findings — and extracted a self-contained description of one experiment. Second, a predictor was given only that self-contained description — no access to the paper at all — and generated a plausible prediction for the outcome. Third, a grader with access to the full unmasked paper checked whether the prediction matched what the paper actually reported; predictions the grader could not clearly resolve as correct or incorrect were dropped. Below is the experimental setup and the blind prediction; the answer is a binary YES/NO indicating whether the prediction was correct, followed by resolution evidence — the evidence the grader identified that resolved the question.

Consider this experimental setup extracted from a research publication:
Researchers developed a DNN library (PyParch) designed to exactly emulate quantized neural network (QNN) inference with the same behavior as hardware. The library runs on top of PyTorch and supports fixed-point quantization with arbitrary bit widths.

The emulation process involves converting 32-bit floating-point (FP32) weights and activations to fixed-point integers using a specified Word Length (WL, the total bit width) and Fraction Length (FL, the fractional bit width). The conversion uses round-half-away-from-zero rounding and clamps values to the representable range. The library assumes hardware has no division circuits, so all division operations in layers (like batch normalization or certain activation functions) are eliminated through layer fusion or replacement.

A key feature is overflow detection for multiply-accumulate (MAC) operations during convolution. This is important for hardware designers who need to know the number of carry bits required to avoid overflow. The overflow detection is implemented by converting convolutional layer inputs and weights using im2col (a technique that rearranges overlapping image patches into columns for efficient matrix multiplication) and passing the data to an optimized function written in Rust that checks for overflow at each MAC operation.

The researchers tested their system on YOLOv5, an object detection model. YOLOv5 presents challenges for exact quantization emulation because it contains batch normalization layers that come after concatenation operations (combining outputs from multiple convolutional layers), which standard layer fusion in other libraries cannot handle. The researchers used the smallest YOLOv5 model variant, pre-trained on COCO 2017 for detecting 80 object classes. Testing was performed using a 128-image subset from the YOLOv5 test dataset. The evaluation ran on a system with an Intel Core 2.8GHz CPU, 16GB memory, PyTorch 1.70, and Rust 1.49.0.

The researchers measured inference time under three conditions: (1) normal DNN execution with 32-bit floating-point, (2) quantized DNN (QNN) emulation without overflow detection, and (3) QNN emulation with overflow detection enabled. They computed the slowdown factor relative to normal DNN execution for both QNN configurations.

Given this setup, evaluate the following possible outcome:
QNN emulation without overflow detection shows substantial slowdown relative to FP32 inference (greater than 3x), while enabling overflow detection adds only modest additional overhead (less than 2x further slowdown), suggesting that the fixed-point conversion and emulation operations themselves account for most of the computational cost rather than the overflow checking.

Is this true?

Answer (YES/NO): NO